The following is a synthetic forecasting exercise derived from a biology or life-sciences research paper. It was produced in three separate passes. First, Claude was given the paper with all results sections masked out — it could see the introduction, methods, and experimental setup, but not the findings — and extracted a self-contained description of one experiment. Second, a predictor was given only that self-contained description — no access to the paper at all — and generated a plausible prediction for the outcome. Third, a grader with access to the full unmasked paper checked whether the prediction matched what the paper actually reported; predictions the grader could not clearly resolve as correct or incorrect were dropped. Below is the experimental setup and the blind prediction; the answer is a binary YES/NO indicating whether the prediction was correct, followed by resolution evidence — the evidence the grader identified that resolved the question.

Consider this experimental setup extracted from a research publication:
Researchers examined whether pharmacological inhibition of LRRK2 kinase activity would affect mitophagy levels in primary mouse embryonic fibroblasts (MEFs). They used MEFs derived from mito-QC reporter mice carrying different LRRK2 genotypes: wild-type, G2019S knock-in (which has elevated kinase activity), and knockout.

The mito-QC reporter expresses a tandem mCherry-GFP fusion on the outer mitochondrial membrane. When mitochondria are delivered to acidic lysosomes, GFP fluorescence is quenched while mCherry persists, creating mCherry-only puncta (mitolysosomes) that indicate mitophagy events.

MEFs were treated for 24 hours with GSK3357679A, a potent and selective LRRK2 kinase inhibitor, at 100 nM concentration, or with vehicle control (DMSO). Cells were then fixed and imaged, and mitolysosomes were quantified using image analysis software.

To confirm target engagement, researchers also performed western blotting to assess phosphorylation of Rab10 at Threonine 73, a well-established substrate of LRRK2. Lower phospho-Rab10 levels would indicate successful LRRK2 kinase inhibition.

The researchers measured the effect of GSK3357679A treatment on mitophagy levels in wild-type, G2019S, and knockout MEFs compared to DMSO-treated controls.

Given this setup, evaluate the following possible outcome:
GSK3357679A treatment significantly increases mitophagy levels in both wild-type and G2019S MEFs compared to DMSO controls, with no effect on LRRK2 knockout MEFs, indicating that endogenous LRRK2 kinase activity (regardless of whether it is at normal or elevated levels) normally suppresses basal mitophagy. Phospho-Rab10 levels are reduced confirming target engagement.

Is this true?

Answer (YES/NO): YES